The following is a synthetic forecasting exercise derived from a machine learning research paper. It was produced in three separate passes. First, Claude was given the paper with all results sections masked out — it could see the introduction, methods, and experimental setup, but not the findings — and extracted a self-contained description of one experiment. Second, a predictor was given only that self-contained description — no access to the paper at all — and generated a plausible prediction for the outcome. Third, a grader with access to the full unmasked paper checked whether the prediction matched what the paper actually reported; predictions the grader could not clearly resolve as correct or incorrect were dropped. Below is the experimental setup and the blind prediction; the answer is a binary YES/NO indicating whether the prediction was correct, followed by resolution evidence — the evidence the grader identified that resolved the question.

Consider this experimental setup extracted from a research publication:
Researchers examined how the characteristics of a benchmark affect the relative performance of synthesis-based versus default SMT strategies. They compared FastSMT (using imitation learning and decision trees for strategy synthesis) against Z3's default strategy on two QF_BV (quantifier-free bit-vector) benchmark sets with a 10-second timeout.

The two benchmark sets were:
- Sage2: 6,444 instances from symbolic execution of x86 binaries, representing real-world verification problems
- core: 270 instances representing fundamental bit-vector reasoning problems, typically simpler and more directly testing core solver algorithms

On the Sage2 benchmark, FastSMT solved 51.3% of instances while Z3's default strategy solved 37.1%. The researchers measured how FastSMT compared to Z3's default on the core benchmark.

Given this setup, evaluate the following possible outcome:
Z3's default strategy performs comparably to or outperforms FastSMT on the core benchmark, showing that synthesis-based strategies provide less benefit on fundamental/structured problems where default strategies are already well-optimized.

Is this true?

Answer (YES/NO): NO